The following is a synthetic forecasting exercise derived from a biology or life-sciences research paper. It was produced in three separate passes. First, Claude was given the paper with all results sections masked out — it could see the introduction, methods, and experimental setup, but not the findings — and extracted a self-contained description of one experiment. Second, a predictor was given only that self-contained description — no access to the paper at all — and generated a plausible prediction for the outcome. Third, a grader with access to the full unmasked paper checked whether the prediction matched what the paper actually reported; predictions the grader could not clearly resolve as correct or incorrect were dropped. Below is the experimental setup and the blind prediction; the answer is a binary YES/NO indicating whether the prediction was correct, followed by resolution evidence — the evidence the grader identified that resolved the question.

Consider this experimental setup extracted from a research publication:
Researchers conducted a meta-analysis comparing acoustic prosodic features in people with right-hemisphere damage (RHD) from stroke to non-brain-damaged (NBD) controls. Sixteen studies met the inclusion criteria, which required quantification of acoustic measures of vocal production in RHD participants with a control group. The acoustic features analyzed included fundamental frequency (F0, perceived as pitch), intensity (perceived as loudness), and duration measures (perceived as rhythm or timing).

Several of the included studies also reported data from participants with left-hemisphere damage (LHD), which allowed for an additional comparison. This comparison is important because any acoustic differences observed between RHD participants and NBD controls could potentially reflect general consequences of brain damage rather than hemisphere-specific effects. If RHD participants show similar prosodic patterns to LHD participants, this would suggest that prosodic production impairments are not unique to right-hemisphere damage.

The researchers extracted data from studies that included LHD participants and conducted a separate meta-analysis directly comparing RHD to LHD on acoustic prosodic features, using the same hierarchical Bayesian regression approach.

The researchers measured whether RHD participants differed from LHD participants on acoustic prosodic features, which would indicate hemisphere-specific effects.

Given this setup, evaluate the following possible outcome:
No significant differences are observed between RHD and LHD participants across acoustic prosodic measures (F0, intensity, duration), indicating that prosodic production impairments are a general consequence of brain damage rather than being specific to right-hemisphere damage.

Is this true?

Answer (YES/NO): NO